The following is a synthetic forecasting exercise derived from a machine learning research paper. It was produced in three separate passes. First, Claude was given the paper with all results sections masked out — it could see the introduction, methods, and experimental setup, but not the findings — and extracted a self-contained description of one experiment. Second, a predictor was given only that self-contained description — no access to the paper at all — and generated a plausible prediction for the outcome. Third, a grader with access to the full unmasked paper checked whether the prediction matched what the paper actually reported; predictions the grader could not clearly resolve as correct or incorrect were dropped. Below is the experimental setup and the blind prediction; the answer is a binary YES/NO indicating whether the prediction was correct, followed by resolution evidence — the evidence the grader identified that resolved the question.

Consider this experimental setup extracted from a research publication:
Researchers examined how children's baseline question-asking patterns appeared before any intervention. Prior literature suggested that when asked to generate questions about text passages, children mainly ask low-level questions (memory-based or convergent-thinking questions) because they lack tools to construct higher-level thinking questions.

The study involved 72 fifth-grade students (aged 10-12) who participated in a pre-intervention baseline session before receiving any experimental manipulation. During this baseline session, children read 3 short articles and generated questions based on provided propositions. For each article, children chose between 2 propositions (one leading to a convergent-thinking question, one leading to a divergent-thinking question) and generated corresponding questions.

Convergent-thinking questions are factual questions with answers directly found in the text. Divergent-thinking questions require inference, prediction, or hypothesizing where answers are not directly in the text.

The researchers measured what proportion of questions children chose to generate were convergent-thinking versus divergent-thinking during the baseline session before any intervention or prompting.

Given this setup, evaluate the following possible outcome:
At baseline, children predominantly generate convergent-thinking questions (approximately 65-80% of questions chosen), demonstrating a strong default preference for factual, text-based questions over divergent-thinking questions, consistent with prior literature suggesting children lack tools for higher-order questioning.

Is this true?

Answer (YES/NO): YES